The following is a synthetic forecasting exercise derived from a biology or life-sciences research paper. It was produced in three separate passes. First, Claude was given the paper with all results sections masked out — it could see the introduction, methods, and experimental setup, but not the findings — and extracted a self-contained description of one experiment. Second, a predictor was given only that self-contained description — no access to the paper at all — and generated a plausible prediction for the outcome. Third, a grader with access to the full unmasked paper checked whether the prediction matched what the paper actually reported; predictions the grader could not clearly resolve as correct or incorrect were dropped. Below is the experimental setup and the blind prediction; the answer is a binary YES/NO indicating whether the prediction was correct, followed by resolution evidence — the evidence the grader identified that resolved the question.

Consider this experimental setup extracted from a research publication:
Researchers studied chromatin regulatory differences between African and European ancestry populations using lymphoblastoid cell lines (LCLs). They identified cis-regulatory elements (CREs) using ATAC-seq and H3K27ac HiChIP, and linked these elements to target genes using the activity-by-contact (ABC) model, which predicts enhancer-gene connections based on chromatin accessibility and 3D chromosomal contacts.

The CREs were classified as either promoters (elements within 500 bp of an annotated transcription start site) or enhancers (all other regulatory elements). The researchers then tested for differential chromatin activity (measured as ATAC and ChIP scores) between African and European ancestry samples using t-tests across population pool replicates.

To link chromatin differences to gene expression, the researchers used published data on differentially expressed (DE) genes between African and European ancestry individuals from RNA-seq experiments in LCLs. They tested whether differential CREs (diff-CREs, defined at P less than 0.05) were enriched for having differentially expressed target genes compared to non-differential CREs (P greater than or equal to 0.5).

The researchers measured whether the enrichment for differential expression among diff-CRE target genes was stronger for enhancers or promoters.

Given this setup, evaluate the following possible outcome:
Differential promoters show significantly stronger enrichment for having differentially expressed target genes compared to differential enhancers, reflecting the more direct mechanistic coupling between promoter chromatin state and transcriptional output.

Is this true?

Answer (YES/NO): NO